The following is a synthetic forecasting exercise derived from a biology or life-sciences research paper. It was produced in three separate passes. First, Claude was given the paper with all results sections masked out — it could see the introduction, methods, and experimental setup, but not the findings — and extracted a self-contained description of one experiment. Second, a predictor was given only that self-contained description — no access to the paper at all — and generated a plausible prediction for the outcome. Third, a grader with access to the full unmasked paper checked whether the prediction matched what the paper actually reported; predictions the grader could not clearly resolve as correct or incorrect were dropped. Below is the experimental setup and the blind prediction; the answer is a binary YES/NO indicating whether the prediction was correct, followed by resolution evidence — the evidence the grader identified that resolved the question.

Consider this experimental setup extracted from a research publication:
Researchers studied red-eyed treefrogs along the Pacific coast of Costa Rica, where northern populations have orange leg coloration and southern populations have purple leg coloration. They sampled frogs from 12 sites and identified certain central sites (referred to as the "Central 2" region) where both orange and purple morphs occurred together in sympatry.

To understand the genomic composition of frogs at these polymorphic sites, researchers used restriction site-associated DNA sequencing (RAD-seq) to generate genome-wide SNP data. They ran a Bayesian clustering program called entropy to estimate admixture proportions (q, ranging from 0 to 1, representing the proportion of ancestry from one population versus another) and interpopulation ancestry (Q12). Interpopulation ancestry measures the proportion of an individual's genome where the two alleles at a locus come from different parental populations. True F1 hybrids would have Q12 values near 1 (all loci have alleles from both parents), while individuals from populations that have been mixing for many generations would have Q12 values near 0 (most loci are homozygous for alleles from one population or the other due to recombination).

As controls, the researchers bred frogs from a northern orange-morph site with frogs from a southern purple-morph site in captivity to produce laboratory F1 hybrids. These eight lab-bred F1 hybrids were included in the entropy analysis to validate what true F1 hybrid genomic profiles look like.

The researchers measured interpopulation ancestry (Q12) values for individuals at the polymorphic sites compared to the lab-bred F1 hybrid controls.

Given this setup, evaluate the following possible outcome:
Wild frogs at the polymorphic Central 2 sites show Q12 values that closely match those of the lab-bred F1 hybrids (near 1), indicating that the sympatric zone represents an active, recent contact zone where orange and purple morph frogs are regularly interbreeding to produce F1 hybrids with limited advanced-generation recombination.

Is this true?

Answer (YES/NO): NO